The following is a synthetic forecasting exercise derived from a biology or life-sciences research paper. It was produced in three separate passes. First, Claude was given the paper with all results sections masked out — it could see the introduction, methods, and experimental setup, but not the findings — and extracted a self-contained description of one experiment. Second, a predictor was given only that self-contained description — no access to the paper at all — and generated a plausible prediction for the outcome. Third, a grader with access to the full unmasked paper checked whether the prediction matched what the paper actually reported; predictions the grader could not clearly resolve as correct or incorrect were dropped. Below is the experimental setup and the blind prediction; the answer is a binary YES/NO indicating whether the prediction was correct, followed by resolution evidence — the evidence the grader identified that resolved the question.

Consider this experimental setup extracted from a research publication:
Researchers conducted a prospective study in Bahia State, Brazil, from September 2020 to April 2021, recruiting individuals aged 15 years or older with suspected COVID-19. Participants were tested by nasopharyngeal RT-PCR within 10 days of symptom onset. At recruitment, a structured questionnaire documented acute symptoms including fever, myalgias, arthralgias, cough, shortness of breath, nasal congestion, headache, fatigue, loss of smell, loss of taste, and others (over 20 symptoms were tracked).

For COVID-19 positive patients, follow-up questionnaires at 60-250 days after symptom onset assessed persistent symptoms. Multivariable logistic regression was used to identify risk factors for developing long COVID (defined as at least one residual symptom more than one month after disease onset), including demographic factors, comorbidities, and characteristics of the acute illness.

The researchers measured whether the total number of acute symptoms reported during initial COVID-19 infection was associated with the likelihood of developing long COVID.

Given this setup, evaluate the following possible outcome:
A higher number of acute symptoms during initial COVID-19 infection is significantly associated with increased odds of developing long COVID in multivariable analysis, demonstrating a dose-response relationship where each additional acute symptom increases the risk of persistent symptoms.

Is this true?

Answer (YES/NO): NO